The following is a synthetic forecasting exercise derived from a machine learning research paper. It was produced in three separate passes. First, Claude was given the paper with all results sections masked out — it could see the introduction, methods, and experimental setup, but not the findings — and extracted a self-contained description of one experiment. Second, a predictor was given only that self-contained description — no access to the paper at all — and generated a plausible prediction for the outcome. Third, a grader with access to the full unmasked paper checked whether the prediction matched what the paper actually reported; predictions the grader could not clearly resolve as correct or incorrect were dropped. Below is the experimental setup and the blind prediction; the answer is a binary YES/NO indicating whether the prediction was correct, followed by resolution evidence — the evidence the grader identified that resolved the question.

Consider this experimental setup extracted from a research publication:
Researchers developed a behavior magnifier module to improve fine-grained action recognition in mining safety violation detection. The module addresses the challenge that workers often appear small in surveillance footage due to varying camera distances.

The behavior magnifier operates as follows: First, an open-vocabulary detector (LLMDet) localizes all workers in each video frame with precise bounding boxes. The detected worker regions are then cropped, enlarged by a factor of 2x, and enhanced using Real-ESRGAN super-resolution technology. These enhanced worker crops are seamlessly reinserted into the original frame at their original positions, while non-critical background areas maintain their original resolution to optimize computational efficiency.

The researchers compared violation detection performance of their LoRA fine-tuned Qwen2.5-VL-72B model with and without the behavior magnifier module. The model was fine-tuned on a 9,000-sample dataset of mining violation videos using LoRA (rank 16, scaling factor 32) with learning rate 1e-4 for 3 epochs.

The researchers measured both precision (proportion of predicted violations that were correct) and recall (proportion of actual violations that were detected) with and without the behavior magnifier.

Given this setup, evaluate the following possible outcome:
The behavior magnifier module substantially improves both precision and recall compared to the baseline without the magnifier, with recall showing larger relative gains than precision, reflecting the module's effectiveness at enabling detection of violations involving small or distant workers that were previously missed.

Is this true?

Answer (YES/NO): YES